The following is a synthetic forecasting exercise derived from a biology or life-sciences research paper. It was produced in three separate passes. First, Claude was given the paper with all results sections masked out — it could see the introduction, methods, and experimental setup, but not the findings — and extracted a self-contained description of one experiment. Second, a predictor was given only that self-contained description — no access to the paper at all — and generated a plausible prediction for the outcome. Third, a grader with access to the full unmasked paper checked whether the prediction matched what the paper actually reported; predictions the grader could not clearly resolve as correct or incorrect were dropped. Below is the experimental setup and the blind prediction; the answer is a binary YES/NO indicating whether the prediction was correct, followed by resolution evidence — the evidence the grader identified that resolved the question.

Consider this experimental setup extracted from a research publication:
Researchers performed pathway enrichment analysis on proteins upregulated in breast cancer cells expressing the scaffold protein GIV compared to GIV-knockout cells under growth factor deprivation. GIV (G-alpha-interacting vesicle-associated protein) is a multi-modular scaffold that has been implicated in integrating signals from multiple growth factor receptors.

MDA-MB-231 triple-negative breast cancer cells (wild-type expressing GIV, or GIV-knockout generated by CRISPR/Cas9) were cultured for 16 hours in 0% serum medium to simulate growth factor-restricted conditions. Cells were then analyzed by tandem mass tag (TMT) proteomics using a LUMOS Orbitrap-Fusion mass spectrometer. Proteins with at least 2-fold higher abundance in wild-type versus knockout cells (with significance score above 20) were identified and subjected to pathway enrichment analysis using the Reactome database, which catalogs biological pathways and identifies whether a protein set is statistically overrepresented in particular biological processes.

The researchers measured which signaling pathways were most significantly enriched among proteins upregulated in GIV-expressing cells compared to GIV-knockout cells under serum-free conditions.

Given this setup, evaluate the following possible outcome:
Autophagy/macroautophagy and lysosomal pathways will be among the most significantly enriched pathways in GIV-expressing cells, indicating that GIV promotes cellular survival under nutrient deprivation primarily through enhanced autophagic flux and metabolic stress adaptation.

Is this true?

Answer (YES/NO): NO